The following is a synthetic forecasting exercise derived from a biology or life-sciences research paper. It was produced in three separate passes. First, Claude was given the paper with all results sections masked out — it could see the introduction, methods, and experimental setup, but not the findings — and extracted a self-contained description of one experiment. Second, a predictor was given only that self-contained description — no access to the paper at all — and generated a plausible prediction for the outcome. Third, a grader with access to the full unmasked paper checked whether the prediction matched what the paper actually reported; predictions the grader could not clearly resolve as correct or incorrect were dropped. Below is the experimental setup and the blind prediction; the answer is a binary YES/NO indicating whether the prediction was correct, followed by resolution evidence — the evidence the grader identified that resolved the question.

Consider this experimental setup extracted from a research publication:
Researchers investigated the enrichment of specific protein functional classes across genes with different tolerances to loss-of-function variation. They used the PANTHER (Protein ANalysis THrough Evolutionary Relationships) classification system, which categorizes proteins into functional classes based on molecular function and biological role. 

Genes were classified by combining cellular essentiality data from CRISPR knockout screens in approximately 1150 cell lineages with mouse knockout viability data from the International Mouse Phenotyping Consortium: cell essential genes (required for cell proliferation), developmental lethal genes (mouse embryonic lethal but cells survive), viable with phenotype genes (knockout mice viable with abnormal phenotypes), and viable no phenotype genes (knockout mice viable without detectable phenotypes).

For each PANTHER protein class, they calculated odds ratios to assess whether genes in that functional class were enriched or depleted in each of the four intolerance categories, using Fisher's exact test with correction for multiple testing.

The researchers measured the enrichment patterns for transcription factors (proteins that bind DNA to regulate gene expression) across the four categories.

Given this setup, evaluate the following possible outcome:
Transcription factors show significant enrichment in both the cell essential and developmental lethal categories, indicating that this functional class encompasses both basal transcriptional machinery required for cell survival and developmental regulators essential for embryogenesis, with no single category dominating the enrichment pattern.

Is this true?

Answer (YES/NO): NO